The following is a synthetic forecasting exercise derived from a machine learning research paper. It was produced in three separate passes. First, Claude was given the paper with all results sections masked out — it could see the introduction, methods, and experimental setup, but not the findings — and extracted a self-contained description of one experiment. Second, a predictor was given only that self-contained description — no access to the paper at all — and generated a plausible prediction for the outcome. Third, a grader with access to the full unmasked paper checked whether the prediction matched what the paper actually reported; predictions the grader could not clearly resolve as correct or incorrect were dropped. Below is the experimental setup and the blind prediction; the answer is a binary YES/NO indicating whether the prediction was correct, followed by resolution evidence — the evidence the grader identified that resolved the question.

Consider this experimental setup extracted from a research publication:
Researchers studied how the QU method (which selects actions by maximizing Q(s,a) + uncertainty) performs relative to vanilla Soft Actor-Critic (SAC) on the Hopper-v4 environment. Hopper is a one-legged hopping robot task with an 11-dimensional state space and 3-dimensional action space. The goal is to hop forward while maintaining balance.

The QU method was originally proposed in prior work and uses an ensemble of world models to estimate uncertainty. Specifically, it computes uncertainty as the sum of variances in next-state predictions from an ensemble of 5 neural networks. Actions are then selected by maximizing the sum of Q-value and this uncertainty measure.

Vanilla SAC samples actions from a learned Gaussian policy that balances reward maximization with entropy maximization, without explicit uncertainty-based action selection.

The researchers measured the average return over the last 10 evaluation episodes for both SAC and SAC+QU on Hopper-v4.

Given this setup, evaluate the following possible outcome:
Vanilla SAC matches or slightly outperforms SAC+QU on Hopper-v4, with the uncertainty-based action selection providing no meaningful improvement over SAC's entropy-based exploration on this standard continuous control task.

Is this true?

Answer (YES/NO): YES